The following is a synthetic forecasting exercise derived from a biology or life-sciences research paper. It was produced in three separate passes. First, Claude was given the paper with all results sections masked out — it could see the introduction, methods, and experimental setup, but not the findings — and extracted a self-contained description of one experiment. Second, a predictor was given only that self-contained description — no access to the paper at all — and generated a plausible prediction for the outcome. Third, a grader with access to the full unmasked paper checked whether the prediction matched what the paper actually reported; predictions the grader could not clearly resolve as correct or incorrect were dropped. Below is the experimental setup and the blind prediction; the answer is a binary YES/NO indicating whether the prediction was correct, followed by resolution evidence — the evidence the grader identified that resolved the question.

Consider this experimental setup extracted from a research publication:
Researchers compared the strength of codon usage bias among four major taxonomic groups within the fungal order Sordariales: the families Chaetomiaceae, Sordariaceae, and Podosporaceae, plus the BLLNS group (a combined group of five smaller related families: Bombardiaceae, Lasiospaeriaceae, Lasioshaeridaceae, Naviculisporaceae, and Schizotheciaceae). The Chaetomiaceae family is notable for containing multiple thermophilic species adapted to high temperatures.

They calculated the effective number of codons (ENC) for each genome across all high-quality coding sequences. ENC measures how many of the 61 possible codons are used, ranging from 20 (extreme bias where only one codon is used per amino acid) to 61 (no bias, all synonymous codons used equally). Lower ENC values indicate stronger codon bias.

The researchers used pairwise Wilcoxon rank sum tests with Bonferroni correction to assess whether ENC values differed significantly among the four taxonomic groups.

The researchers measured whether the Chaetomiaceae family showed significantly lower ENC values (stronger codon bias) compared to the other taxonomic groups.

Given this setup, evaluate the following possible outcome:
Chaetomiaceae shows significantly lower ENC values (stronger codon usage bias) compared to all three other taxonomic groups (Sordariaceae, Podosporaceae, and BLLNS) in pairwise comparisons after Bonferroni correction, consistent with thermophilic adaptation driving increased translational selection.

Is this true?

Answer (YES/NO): NO